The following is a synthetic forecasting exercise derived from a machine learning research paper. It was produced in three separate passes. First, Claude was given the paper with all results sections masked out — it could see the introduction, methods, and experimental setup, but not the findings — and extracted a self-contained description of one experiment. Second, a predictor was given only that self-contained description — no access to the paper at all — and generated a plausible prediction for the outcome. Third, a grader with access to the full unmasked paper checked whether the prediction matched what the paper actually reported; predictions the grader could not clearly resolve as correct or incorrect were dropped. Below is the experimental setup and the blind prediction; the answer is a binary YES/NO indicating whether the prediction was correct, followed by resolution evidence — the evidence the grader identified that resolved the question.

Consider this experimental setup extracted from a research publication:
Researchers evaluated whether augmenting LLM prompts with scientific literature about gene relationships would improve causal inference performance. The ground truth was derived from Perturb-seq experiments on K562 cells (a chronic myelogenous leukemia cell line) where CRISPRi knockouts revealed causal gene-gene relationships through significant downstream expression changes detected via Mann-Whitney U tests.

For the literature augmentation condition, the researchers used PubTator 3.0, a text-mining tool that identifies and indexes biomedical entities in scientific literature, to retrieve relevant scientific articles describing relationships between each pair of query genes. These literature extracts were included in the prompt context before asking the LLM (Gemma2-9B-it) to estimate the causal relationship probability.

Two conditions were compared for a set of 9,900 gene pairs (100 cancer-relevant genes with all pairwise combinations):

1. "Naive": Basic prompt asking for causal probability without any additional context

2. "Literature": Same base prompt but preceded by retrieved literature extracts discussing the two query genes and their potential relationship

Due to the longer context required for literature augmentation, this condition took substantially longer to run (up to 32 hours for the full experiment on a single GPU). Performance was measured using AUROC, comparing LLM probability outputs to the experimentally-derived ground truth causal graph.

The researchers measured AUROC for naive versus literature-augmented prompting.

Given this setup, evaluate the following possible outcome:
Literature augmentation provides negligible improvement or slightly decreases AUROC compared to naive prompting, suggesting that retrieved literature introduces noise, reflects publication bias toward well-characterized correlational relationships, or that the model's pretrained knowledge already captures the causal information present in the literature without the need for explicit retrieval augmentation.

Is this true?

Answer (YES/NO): YES